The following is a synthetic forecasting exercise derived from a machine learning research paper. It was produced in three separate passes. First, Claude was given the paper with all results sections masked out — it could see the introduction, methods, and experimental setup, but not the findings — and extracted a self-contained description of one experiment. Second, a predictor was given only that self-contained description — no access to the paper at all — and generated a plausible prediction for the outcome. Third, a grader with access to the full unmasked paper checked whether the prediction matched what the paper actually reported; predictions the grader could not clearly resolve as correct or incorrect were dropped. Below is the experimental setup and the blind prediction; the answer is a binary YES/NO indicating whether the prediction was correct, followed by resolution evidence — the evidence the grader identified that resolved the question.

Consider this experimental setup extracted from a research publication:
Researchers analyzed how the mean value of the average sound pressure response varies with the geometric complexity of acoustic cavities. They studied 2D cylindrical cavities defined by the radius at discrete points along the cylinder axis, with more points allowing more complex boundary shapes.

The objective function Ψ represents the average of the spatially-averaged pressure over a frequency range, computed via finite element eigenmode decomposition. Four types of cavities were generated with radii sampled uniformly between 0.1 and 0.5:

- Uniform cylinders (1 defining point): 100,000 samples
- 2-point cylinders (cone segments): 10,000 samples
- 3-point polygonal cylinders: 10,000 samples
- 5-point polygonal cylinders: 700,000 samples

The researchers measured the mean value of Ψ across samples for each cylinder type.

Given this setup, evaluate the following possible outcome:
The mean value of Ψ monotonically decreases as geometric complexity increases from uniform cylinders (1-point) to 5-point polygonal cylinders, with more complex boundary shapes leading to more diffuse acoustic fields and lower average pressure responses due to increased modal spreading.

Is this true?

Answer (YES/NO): NO